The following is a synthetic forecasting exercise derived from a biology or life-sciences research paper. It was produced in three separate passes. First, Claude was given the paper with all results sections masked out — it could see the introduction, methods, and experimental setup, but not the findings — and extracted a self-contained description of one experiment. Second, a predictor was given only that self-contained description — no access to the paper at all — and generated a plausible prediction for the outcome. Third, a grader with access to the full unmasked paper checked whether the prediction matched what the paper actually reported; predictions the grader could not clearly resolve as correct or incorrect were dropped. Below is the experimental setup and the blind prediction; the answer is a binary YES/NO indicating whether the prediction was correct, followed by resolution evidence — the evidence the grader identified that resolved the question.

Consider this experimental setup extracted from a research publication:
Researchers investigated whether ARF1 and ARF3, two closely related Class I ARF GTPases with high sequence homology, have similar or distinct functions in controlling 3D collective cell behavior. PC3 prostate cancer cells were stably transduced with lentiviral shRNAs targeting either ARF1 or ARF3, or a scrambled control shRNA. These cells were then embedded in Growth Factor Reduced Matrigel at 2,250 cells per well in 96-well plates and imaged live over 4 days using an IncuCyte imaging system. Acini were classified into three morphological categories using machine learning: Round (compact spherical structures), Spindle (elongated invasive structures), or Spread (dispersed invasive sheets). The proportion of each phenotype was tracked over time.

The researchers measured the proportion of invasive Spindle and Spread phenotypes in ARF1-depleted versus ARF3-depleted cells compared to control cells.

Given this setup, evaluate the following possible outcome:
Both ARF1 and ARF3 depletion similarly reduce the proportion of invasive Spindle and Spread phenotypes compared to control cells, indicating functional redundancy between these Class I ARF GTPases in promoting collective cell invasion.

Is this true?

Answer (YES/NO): NO